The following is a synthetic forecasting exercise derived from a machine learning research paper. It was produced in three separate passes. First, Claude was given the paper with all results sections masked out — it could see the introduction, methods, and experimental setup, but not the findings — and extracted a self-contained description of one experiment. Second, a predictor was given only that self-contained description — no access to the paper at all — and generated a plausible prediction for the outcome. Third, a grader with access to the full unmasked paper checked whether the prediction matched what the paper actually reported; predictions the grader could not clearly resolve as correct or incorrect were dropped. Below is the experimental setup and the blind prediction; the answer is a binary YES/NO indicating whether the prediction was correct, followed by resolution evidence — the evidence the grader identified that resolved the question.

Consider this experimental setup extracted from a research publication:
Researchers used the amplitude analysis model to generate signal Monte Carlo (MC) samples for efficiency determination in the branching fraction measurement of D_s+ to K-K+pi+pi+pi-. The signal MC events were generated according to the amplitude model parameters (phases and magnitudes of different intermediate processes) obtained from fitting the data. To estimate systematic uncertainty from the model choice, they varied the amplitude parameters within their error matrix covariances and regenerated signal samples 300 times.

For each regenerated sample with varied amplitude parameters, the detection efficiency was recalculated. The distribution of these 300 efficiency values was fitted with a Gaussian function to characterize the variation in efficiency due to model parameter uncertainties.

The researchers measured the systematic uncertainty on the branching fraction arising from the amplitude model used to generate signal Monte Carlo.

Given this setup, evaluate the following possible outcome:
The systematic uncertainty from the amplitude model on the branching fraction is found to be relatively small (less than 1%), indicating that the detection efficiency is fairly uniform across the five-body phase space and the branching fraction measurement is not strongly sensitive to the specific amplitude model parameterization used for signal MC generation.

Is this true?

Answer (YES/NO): NO